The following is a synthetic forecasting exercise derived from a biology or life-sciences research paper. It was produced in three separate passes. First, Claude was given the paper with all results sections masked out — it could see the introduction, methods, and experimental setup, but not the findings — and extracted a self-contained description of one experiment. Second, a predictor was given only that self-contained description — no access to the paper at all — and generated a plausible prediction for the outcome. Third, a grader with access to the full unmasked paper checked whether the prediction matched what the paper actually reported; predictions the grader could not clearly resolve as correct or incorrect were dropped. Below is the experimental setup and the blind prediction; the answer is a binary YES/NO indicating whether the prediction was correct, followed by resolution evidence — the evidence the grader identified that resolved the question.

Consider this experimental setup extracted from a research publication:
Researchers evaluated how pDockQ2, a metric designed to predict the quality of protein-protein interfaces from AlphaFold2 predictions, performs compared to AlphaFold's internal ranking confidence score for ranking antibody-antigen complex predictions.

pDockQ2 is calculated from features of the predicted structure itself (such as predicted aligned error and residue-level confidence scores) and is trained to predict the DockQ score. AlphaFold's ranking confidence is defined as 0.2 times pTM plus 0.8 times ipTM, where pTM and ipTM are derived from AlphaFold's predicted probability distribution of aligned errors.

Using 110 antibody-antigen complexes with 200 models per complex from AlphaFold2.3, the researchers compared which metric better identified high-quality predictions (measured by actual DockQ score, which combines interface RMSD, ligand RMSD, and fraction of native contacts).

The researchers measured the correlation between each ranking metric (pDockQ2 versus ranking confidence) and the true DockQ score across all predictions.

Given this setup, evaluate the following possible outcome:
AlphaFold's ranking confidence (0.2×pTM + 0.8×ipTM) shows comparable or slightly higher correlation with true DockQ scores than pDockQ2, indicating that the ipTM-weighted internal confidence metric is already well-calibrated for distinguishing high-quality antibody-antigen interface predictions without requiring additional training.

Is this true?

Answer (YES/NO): NO